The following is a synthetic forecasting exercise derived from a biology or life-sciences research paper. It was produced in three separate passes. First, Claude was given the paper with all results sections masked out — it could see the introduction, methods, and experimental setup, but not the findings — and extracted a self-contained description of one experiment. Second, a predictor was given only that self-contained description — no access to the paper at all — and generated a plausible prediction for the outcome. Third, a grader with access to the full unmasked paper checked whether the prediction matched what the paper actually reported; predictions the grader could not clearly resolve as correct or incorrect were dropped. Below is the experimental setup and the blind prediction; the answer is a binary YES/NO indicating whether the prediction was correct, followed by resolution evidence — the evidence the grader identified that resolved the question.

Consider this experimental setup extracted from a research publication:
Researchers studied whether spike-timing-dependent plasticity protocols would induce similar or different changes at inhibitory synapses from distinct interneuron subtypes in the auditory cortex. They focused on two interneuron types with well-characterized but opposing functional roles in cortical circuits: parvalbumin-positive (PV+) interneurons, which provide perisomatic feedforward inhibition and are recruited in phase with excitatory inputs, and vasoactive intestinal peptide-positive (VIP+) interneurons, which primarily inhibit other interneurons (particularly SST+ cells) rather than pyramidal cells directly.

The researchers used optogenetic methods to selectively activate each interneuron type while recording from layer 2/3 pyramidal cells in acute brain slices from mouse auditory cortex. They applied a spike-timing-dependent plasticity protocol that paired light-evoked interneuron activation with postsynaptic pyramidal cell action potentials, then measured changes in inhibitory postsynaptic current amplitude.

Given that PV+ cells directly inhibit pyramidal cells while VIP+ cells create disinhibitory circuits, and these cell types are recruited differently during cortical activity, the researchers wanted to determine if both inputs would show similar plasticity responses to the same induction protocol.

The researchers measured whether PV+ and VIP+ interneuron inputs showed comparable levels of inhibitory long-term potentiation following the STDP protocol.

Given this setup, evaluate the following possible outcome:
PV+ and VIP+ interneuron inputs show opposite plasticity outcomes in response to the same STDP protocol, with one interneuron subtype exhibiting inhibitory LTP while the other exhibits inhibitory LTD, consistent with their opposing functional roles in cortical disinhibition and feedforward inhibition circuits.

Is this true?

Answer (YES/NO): NO